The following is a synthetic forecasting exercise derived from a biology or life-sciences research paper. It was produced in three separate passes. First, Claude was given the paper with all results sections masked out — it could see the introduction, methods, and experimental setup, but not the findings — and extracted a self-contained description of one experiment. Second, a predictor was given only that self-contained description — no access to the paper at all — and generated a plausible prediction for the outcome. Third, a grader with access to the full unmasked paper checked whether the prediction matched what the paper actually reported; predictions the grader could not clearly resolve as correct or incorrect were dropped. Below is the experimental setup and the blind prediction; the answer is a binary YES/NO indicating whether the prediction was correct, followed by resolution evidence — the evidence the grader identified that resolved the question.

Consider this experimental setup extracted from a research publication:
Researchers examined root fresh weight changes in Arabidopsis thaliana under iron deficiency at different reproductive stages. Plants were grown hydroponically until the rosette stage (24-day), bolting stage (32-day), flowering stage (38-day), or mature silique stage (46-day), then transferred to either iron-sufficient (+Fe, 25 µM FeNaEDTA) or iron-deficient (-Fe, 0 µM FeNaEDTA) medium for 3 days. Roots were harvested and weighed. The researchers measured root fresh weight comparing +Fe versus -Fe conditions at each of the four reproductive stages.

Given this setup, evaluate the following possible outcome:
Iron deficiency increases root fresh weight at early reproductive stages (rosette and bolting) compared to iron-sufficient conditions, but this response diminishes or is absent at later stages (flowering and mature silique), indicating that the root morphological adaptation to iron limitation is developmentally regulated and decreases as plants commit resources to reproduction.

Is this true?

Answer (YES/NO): NO